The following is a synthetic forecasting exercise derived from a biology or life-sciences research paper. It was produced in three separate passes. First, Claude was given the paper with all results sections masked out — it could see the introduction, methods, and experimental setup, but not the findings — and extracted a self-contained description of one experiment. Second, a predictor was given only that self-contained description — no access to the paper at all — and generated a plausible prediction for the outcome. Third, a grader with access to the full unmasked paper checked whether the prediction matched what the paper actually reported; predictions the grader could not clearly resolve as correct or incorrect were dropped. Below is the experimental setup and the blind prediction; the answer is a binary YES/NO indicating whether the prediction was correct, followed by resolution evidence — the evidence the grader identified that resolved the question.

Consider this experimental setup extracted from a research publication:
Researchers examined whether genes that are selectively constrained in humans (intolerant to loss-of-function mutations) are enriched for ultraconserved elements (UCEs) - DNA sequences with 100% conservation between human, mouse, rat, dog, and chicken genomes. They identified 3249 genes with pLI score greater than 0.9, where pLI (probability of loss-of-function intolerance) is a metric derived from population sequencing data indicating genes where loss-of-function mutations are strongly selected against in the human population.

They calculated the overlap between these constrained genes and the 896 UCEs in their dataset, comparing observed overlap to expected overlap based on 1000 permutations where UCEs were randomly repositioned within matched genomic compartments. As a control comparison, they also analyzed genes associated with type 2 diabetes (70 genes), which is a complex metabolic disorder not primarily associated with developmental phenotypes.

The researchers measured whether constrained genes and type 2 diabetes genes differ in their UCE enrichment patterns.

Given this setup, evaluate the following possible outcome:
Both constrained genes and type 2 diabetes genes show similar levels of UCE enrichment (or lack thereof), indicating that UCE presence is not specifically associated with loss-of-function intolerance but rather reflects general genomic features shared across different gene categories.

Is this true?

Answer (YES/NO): NO